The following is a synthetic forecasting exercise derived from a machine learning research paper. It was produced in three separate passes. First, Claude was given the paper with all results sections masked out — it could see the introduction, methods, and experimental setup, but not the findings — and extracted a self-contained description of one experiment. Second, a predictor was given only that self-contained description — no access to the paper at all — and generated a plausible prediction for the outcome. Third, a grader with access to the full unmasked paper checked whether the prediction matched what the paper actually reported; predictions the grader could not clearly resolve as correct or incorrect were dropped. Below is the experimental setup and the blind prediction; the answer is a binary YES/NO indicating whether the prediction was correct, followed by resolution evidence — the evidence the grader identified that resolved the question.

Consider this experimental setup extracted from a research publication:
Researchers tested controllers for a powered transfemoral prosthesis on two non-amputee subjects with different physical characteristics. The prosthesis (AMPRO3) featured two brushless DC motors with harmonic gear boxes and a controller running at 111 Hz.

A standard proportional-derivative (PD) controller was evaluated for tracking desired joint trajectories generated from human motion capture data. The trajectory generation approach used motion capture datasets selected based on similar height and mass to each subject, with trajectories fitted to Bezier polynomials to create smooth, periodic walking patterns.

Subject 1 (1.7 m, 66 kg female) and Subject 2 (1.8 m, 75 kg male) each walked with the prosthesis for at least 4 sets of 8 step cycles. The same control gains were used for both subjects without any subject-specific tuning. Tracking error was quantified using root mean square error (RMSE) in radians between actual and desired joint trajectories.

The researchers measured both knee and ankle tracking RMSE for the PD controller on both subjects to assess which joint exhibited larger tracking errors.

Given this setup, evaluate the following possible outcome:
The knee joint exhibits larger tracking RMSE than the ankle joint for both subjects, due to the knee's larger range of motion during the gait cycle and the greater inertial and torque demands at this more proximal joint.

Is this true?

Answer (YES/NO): NO